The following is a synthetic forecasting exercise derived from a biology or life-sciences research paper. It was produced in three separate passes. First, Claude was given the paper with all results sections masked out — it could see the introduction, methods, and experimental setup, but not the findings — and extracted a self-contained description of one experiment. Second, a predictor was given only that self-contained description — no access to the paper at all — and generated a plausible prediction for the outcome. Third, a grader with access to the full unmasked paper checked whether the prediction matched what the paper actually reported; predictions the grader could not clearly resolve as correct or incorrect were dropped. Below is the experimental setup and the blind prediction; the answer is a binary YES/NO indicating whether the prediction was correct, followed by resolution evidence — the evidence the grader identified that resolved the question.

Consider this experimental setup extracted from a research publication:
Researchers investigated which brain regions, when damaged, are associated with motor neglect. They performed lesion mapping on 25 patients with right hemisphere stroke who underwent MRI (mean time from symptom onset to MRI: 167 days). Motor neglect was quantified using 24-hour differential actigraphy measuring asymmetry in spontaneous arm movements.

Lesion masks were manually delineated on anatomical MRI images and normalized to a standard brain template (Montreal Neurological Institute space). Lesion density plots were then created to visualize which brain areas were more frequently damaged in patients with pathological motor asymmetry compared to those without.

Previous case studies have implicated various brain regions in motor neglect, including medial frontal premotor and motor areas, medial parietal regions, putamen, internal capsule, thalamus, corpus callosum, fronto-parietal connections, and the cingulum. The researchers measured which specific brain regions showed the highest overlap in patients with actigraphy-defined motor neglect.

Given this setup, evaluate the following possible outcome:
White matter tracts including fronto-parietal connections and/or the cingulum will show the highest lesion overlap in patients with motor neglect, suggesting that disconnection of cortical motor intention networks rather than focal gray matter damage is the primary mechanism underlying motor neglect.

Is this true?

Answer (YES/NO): NO